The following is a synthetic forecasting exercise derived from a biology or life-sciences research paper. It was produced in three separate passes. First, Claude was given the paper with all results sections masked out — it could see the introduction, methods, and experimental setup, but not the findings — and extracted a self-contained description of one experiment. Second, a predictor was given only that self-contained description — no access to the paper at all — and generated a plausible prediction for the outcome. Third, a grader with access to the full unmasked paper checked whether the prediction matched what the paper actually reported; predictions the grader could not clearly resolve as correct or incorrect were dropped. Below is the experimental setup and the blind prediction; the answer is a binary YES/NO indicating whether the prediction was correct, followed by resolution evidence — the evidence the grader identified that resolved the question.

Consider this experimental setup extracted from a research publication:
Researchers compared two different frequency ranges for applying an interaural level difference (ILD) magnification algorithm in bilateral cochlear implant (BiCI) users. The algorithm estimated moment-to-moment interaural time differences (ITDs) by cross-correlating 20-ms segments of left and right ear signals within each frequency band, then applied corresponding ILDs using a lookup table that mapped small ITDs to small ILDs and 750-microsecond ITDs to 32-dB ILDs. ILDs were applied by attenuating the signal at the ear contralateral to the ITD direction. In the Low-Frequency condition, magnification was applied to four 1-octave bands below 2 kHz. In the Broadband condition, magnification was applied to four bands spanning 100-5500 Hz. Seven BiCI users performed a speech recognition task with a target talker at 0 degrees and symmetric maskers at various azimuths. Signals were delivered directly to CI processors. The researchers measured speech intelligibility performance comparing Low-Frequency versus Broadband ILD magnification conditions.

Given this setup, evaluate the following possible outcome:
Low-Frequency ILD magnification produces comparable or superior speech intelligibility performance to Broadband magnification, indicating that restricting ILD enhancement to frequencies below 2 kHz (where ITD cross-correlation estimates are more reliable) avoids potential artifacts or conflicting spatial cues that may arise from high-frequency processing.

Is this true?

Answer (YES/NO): NO